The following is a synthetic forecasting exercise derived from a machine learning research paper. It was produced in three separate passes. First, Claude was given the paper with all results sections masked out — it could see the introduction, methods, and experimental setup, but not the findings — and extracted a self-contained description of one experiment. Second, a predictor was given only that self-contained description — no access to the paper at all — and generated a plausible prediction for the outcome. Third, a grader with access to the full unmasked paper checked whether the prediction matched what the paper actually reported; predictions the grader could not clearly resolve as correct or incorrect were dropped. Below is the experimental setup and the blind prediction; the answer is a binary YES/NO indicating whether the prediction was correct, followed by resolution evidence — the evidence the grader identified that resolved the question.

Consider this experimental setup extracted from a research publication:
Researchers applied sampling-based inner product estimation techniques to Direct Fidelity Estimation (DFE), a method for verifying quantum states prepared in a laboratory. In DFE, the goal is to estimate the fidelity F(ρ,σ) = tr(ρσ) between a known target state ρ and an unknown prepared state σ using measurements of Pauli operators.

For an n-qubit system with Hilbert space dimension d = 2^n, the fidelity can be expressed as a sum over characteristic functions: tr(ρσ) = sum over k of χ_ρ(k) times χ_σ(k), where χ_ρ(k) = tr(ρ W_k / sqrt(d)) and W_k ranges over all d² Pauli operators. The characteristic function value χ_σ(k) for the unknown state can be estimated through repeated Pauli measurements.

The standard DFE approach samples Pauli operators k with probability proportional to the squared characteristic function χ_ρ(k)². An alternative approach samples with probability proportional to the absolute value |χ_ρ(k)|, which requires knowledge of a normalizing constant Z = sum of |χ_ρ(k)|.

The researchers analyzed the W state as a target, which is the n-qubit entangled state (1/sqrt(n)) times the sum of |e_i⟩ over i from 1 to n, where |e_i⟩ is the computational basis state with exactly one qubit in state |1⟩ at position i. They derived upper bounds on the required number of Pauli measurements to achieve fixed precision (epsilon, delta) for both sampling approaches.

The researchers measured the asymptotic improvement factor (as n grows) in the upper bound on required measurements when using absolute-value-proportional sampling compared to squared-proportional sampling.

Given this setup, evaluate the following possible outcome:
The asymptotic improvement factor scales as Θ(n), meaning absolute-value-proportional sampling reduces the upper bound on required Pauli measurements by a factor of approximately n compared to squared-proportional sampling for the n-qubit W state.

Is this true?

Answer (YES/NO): NO